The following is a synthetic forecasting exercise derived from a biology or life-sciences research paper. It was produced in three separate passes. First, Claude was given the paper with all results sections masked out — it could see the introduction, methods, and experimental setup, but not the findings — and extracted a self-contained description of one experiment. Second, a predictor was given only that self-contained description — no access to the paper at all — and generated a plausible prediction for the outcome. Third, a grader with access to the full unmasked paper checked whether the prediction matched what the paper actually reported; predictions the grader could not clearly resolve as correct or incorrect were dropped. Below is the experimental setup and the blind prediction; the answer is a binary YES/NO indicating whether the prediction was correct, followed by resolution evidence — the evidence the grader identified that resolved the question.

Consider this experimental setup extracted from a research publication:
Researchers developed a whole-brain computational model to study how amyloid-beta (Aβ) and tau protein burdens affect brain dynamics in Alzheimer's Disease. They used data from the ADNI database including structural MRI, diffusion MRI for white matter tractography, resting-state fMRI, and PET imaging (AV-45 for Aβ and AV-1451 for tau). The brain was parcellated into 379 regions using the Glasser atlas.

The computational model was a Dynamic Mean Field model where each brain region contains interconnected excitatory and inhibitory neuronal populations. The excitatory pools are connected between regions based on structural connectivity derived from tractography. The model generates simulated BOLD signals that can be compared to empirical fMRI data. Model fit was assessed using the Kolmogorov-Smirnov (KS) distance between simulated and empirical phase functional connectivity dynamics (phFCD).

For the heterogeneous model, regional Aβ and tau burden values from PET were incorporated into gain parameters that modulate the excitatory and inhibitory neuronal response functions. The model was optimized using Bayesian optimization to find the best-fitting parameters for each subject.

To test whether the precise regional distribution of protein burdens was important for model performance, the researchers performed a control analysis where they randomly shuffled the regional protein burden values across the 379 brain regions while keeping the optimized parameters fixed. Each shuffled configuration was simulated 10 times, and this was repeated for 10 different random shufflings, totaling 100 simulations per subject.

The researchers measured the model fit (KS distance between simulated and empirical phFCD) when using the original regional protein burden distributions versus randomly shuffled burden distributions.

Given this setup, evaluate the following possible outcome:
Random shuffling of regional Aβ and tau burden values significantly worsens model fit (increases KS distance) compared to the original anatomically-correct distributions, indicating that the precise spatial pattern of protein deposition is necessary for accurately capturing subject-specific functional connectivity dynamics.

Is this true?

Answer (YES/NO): YES